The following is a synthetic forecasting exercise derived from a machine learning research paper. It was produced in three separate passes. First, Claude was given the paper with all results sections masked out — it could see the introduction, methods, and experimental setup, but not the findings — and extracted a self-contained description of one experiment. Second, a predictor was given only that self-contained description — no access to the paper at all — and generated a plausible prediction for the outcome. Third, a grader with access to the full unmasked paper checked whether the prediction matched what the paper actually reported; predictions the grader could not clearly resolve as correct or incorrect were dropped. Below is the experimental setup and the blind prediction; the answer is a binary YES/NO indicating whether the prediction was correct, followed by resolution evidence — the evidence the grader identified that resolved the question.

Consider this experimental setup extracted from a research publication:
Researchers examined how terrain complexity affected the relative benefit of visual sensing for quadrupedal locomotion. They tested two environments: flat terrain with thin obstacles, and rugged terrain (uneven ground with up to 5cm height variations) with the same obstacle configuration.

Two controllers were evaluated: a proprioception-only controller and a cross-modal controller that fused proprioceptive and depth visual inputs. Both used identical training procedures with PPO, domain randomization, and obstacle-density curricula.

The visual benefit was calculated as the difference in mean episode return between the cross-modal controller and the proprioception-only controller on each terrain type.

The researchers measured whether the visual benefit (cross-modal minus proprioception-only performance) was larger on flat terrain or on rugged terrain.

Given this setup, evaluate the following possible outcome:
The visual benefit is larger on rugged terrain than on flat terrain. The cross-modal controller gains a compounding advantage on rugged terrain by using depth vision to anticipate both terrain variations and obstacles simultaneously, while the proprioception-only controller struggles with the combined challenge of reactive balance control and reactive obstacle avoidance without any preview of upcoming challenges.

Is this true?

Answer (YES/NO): YES